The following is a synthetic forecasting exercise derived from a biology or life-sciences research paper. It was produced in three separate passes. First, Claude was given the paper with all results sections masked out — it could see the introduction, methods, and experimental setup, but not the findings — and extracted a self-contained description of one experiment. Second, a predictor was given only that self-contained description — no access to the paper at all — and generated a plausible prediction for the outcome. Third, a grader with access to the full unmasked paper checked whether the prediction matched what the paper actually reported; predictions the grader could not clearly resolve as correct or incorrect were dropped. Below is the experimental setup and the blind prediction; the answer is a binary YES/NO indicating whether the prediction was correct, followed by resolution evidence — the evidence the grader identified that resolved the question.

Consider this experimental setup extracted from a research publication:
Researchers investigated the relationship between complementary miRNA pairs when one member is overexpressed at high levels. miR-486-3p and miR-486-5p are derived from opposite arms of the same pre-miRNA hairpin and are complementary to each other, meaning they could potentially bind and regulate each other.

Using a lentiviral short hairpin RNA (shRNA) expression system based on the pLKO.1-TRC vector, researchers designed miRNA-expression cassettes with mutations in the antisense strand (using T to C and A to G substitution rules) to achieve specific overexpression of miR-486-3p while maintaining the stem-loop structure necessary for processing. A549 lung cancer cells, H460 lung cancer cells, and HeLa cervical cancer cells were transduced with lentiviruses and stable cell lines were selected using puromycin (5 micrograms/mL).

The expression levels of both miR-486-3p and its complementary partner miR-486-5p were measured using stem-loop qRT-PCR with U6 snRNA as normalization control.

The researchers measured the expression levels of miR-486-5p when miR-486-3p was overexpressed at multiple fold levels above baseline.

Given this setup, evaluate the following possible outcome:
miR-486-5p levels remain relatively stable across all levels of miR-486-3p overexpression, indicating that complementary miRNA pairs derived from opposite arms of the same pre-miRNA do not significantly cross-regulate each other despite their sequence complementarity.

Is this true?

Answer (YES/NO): NO